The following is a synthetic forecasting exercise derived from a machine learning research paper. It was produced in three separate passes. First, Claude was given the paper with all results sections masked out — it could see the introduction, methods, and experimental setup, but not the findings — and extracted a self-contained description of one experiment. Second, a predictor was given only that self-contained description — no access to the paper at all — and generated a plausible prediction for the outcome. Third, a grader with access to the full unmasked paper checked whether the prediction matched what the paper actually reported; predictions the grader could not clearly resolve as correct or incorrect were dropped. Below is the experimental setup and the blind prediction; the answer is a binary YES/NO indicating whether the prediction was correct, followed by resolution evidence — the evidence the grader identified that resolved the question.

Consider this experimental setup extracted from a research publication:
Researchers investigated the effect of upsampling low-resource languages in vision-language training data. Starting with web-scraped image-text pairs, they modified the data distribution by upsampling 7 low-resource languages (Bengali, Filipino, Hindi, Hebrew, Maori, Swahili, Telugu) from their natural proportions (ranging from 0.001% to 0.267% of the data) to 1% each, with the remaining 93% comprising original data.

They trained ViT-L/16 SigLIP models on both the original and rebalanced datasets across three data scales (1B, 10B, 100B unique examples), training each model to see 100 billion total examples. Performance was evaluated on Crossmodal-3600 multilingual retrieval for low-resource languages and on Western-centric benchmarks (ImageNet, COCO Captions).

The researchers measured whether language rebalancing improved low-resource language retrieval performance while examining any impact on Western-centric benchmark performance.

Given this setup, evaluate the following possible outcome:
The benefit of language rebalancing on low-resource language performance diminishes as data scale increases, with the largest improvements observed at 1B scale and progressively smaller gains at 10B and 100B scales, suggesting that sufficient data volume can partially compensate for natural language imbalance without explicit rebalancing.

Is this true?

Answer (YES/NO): YES